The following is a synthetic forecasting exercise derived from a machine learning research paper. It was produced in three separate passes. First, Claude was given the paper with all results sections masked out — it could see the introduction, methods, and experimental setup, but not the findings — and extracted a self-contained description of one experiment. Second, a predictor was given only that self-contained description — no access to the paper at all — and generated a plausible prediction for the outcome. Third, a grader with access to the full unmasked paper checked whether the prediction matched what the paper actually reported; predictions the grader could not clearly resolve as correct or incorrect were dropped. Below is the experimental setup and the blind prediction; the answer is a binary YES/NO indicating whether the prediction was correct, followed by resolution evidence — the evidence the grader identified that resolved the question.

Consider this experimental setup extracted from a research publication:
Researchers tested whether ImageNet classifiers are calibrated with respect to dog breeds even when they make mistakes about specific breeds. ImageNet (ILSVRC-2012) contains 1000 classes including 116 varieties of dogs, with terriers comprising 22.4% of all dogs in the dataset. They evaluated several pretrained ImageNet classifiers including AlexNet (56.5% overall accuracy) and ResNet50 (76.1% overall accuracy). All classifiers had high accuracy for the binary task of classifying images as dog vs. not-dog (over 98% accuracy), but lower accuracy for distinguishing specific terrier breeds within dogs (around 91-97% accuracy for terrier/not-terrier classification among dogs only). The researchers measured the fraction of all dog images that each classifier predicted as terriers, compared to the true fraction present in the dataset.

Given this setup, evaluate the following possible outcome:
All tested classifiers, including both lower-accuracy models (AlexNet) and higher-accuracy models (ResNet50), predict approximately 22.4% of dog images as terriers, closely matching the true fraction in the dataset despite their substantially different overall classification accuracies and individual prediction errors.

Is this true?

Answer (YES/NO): YES